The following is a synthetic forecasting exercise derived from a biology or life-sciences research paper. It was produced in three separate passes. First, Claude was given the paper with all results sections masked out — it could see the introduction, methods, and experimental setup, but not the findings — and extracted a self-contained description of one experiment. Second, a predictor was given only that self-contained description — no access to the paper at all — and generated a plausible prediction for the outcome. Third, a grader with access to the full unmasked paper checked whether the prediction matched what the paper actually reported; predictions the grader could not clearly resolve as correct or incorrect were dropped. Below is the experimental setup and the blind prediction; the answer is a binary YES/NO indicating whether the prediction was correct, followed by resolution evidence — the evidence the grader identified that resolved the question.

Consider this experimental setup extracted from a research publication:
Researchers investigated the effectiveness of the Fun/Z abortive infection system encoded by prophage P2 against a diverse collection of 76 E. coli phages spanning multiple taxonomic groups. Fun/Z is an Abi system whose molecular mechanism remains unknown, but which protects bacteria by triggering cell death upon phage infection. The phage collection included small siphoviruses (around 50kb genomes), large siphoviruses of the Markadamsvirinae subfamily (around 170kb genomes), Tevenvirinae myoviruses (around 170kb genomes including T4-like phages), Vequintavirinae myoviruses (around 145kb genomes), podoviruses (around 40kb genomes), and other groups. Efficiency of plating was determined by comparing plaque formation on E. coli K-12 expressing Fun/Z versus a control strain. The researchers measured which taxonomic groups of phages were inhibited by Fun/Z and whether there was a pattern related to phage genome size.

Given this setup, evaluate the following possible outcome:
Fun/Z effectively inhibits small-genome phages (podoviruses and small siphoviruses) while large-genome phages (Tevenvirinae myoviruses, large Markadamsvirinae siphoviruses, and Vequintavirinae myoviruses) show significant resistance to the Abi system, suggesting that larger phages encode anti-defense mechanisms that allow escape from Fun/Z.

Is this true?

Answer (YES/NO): NO